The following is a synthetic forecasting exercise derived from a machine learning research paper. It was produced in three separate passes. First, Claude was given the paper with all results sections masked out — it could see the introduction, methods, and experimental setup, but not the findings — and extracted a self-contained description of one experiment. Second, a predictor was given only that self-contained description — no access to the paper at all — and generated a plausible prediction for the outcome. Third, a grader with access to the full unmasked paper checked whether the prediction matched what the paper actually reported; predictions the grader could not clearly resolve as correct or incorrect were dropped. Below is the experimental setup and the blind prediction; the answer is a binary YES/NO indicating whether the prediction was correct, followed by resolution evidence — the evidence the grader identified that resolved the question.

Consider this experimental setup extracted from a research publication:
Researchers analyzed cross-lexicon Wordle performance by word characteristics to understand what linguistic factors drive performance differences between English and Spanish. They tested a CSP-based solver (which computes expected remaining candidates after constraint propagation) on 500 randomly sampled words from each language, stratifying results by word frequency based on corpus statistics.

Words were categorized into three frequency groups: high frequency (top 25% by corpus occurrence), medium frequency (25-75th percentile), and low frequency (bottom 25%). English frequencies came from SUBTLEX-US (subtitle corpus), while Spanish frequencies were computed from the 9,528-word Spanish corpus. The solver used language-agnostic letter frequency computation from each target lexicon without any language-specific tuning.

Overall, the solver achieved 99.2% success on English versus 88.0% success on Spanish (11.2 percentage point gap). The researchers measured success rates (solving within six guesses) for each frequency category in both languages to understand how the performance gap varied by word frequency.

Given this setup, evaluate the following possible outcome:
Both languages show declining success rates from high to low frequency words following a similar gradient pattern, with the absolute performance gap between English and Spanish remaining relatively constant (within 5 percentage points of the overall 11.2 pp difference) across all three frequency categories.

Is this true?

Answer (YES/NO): NO